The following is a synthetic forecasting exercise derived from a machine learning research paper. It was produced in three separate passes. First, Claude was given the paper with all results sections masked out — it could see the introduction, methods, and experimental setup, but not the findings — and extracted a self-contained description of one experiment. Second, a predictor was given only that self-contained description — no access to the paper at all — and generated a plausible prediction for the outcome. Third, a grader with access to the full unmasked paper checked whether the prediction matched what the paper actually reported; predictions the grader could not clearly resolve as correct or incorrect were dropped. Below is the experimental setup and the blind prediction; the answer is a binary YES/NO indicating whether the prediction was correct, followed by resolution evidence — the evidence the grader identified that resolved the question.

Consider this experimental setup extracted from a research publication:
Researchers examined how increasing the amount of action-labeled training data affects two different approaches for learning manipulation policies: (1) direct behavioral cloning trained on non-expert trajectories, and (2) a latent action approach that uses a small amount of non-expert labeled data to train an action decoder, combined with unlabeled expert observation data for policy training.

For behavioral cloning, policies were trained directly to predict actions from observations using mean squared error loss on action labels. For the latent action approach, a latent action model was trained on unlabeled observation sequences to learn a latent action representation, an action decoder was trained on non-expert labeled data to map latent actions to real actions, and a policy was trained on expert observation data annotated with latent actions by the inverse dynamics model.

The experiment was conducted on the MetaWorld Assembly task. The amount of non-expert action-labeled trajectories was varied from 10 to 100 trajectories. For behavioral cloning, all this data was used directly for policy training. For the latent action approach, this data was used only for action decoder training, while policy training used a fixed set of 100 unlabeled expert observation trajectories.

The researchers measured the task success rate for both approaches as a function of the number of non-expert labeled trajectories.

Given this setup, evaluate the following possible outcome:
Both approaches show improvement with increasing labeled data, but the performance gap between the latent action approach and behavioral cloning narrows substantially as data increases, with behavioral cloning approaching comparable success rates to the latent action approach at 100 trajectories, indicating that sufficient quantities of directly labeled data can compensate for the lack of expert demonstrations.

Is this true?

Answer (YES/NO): NO